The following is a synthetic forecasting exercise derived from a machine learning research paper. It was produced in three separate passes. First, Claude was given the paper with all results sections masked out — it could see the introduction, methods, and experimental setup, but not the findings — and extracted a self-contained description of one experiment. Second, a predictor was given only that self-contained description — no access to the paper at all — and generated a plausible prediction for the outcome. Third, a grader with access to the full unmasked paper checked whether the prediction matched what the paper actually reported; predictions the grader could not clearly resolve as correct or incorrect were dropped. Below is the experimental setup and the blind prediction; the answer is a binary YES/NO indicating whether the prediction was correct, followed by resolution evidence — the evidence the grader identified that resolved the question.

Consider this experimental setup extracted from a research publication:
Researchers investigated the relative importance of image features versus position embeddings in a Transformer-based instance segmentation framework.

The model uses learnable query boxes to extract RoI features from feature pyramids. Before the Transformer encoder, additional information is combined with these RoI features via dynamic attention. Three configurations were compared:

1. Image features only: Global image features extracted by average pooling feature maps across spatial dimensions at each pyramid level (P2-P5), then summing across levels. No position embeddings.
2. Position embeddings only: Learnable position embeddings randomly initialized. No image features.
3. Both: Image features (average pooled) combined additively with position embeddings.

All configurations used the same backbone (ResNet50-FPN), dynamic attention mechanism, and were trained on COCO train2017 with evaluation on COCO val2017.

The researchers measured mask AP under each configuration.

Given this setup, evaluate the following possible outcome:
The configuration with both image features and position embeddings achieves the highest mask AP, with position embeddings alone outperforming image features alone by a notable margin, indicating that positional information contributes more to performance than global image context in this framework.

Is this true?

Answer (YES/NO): YES